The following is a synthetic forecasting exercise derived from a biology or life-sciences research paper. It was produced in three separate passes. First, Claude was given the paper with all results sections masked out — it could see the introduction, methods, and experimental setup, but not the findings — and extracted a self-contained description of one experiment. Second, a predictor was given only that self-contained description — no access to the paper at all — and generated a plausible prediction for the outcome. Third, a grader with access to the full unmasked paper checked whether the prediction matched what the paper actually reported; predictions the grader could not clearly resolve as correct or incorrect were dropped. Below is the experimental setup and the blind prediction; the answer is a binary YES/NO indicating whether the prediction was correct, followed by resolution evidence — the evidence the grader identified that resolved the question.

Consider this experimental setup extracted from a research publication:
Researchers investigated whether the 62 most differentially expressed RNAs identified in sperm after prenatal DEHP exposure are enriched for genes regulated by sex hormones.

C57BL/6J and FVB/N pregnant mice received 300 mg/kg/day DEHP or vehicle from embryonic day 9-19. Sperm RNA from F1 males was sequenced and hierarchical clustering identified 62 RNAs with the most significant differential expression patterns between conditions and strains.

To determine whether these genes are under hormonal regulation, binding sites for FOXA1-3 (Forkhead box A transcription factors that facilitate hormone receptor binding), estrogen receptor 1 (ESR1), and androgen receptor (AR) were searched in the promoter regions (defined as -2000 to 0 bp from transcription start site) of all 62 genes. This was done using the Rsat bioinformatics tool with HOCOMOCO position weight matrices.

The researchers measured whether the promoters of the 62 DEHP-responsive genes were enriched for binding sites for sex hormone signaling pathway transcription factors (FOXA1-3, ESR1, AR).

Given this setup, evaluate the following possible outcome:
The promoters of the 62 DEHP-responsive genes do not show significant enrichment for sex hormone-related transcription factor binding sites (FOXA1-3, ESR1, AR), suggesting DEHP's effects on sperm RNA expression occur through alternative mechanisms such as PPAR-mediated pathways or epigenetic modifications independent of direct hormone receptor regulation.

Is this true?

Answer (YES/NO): NO